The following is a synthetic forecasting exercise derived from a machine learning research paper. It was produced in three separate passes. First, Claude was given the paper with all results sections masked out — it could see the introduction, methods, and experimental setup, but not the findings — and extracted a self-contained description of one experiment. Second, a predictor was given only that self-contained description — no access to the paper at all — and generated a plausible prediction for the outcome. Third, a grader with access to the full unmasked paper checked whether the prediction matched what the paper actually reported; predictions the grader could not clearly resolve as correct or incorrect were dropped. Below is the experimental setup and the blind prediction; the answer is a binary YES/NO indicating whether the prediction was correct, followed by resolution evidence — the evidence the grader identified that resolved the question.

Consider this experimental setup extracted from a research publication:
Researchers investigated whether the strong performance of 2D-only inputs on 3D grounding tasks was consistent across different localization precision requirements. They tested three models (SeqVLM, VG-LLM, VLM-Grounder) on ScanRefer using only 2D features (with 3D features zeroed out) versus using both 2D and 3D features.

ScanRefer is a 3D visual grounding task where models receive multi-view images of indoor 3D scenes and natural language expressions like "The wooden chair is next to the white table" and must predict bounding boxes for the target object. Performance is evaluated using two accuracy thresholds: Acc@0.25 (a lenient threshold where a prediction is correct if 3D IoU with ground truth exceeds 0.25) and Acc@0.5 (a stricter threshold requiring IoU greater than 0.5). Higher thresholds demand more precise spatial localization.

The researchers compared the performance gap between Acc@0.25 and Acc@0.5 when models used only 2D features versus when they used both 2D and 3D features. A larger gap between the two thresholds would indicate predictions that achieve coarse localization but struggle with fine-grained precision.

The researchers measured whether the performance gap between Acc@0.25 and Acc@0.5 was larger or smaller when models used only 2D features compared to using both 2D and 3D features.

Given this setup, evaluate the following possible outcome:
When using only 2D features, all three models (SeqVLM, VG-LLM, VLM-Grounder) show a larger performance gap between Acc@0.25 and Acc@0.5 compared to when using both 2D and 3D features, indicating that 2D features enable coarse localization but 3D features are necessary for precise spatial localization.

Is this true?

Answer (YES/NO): YES